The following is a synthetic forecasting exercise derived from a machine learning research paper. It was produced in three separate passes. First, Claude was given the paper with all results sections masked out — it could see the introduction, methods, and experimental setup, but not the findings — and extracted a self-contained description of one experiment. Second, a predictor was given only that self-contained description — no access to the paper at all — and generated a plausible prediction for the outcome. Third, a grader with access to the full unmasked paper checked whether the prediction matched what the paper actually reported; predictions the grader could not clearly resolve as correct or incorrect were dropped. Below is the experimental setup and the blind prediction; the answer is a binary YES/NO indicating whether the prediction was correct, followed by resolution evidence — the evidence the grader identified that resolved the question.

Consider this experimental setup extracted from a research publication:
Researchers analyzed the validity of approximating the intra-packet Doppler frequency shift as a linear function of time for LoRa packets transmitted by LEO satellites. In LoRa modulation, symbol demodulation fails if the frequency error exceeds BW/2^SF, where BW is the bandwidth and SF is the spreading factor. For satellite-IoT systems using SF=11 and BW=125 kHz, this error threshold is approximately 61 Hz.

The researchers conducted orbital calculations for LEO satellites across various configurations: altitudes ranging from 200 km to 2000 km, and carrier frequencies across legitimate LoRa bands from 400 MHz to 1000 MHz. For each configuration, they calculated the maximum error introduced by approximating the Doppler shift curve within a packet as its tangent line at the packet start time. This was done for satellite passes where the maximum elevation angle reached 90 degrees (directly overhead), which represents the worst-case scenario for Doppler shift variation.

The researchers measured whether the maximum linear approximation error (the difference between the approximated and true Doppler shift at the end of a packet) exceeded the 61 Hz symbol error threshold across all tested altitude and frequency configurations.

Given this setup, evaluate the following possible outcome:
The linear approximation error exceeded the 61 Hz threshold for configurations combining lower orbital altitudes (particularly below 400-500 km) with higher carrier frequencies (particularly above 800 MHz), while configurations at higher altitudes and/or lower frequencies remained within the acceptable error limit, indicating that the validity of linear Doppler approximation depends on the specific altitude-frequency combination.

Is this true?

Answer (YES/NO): NO